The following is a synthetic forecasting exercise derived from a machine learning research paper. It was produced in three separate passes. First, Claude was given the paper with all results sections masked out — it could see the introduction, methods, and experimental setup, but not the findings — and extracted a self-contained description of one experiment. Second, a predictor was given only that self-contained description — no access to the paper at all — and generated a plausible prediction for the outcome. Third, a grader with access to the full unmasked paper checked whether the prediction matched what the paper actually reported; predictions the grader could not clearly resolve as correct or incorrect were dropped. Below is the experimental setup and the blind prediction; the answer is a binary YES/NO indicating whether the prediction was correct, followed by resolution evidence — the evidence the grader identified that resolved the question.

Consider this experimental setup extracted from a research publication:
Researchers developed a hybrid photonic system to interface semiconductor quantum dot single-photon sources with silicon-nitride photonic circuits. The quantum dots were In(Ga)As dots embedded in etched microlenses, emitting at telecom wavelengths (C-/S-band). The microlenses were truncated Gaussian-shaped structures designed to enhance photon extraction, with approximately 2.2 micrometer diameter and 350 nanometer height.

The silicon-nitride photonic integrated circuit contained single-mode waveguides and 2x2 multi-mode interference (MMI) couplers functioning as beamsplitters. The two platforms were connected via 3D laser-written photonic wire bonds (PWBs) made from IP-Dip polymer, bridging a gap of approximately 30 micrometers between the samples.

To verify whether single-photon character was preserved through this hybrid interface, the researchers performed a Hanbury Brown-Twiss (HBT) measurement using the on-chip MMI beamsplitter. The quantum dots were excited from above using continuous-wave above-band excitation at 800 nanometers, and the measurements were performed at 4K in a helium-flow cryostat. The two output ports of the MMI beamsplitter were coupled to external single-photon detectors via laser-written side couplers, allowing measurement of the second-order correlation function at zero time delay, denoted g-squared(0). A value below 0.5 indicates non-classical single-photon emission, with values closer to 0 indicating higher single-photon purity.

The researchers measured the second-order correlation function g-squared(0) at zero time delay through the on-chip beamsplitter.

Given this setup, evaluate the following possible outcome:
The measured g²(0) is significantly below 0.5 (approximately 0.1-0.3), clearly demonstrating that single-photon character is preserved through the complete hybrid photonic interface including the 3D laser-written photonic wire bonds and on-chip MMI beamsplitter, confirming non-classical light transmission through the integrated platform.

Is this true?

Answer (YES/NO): YES